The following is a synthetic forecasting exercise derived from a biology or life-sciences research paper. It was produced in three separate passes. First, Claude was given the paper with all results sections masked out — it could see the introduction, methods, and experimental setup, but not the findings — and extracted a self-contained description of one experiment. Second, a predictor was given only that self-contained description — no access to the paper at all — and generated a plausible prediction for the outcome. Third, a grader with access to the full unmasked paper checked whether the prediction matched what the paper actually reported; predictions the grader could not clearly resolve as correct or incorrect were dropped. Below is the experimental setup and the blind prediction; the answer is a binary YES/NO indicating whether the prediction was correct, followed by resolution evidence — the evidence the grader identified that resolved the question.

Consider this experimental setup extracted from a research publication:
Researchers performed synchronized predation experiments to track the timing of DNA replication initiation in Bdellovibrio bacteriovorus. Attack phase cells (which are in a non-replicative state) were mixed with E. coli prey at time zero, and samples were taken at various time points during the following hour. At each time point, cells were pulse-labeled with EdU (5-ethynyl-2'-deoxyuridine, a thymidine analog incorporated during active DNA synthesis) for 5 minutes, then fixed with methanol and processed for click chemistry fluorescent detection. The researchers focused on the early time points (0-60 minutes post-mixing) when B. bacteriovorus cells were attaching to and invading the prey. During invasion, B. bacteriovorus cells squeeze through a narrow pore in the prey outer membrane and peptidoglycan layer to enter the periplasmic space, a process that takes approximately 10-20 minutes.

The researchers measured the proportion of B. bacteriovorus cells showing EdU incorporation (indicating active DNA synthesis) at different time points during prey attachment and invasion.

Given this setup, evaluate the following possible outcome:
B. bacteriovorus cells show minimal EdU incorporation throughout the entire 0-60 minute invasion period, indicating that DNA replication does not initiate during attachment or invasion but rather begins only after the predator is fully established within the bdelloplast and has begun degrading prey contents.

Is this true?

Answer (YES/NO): YES